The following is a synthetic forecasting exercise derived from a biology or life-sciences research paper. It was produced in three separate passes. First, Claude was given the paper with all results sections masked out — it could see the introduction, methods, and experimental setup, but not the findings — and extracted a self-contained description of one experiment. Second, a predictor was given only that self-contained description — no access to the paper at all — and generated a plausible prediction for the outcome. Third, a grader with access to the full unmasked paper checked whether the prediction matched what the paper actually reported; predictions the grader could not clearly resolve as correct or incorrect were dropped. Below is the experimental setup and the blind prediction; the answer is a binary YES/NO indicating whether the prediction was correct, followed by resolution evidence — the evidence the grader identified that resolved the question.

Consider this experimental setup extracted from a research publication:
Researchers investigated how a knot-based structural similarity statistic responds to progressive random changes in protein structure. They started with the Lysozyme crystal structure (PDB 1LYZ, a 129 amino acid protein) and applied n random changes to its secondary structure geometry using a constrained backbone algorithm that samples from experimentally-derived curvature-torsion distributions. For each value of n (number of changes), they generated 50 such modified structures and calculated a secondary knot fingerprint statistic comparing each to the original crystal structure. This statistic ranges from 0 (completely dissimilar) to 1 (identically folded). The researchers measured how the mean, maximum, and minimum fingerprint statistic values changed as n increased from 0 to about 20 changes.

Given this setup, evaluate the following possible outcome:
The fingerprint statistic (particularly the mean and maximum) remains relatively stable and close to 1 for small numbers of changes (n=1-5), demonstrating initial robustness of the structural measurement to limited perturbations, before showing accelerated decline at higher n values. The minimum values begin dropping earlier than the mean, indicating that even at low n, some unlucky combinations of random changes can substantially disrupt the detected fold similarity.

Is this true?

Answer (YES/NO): NO